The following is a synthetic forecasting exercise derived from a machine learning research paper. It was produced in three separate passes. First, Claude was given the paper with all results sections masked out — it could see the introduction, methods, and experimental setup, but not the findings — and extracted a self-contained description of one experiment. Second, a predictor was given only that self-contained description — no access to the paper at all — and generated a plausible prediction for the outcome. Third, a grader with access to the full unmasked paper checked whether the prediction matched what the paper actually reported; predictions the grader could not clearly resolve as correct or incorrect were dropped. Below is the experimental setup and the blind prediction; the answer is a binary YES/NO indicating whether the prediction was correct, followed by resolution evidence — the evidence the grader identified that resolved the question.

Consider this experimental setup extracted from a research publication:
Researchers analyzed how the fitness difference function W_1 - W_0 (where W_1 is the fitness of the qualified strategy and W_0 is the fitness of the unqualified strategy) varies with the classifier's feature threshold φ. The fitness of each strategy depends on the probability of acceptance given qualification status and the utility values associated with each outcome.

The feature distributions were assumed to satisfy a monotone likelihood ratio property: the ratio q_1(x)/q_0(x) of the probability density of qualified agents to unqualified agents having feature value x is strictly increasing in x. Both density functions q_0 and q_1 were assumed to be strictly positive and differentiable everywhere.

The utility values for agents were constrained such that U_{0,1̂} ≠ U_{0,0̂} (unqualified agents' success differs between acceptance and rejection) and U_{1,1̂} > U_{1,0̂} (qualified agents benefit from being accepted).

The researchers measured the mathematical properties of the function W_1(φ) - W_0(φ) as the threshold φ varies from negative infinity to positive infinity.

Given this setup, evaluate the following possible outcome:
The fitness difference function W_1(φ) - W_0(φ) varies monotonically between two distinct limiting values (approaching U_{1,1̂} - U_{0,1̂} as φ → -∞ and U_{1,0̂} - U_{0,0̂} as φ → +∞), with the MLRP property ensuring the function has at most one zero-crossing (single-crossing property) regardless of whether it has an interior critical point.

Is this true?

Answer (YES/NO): NO